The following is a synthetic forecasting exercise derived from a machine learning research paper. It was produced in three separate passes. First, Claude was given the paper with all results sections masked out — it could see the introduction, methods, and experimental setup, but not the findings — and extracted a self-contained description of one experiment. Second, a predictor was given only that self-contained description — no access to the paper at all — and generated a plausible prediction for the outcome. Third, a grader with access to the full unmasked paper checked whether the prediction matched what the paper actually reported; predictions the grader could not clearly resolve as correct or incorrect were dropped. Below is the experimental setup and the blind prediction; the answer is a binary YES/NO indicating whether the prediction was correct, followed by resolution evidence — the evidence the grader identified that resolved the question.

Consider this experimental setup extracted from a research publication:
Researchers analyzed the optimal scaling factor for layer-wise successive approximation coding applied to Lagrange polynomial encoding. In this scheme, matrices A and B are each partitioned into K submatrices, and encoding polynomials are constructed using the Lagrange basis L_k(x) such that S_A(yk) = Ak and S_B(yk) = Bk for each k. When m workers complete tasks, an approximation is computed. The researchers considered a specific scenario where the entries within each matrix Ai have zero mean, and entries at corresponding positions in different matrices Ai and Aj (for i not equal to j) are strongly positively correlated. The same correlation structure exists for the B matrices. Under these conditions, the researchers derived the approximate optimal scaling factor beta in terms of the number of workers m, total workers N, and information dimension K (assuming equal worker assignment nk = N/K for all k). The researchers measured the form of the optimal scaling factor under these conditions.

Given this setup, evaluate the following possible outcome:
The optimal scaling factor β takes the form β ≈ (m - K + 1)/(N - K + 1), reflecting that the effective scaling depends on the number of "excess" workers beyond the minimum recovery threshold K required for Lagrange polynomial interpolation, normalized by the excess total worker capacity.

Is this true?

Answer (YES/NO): NO